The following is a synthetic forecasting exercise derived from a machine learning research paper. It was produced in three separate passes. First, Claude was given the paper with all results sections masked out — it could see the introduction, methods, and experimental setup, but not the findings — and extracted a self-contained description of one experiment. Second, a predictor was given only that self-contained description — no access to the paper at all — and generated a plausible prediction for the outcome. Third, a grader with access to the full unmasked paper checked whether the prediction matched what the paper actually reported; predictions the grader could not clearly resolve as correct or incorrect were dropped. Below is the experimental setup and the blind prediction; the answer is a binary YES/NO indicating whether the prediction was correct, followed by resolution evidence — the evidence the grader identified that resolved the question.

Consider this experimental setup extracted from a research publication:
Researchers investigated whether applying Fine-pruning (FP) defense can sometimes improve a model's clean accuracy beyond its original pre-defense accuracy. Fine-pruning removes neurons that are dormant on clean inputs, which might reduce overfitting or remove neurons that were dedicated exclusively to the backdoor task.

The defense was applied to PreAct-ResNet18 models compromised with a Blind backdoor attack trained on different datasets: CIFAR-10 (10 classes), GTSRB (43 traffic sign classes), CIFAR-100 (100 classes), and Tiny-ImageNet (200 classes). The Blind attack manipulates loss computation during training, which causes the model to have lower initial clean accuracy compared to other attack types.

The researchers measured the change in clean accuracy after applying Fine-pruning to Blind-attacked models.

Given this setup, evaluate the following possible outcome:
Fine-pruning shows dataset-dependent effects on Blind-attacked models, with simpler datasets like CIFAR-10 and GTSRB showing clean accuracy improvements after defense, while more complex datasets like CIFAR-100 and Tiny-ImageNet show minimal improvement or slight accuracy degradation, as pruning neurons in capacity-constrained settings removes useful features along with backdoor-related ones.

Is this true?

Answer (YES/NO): NO